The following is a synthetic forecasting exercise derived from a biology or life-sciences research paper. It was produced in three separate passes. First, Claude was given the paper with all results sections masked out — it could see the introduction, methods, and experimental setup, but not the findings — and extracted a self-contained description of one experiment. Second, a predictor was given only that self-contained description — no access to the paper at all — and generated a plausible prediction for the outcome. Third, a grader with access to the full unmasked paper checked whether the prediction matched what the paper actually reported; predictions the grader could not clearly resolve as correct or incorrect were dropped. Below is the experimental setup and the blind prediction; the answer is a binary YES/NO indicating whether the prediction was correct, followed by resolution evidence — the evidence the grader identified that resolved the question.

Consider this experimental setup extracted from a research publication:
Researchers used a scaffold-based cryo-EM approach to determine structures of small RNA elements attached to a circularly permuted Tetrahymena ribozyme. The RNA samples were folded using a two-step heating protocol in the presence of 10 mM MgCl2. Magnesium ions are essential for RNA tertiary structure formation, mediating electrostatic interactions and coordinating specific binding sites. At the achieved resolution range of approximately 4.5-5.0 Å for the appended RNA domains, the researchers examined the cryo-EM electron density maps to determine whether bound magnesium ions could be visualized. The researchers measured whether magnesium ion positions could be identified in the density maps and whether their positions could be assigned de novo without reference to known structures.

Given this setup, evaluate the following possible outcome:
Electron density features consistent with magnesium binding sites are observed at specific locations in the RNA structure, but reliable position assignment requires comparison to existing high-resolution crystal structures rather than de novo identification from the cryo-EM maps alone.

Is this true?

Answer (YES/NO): YES